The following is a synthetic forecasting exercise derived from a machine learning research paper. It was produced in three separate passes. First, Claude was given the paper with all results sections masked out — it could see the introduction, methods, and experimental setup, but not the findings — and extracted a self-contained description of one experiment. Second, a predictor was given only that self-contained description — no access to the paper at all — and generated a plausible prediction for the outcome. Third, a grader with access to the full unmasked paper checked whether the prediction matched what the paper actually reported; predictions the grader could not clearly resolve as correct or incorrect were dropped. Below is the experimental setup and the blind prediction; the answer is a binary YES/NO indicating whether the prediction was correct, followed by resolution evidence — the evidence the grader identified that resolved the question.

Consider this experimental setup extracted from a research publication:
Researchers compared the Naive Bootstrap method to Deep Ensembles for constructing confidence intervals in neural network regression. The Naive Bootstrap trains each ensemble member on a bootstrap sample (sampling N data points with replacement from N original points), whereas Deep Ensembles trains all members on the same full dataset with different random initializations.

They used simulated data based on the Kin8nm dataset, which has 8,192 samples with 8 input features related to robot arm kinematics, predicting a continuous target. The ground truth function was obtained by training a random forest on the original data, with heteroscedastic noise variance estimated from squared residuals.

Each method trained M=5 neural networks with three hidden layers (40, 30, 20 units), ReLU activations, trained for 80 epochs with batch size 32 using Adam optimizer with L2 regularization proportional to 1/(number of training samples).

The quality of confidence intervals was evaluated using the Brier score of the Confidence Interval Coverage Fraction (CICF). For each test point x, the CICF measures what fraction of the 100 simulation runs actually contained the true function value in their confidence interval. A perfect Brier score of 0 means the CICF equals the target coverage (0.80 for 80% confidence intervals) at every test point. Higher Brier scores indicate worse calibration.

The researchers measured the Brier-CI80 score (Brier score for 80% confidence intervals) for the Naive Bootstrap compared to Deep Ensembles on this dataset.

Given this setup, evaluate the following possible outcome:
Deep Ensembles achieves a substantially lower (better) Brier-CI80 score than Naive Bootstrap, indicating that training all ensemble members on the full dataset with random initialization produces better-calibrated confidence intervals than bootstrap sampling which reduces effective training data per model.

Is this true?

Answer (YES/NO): YES